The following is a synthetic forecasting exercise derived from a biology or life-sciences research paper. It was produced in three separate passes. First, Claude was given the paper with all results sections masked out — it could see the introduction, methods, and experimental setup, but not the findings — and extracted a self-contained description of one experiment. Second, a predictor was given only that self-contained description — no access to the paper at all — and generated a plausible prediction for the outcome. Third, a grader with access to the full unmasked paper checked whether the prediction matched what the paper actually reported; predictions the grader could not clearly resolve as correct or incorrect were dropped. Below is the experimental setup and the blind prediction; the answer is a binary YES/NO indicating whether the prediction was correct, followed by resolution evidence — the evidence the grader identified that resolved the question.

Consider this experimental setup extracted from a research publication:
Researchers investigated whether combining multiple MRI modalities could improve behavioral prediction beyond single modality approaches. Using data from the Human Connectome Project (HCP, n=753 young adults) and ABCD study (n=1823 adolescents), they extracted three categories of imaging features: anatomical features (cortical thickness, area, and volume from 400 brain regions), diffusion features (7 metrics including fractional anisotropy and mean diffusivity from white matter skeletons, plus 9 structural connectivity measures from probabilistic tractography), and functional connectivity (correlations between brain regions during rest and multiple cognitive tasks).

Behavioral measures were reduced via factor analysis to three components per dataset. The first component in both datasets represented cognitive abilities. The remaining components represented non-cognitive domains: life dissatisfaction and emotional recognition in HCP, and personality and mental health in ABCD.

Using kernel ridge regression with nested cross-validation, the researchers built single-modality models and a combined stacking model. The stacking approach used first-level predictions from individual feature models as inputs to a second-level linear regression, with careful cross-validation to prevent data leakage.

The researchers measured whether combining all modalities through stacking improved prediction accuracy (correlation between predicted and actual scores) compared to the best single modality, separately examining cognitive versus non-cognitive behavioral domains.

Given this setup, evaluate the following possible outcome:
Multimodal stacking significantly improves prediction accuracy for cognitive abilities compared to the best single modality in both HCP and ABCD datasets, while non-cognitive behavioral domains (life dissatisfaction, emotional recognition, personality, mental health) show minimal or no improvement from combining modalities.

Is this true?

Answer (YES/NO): YES